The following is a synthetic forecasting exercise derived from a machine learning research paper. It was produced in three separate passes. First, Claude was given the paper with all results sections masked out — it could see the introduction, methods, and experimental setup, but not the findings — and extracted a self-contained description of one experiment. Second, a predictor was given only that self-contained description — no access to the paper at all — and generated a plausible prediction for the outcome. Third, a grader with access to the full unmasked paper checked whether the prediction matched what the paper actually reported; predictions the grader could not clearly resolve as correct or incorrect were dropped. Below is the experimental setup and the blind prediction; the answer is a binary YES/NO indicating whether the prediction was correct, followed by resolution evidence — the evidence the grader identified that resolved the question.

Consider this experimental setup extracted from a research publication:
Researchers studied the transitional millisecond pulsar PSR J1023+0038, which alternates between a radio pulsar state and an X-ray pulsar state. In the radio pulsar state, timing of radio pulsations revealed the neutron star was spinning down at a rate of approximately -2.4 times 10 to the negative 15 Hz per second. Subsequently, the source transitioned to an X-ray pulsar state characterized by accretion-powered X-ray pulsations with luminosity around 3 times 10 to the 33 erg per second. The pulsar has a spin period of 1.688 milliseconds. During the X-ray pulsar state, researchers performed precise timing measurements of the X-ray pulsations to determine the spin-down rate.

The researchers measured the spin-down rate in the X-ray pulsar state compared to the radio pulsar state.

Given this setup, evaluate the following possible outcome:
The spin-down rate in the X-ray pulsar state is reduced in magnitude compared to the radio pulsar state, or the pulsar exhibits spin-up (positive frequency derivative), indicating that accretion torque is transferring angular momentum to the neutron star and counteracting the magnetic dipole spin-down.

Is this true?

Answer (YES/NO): NO